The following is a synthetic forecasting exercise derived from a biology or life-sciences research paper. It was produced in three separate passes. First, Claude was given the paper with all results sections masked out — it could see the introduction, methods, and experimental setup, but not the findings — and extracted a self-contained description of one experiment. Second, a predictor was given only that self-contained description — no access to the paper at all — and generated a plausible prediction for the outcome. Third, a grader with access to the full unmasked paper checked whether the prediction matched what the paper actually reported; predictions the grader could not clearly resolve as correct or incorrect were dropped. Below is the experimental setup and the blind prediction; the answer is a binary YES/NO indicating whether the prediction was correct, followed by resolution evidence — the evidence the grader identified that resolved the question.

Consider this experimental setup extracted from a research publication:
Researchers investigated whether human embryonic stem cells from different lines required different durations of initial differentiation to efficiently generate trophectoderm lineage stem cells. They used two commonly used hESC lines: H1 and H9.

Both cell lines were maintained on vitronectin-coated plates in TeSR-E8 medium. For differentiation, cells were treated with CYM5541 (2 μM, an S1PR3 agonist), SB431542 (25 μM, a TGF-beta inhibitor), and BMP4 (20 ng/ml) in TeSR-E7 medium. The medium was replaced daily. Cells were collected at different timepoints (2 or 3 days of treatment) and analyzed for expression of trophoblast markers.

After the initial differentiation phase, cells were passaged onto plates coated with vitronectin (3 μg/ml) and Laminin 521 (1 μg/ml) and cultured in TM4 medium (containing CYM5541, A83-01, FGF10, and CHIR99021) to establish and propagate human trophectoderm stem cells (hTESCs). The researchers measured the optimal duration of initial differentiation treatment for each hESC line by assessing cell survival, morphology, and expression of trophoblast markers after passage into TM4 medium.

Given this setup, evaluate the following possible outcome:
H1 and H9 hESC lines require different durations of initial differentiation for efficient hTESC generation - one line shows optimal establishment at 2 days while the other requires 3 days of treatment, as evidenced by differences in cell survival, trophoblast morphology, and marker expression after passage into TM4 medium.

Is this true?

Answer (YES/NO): YES